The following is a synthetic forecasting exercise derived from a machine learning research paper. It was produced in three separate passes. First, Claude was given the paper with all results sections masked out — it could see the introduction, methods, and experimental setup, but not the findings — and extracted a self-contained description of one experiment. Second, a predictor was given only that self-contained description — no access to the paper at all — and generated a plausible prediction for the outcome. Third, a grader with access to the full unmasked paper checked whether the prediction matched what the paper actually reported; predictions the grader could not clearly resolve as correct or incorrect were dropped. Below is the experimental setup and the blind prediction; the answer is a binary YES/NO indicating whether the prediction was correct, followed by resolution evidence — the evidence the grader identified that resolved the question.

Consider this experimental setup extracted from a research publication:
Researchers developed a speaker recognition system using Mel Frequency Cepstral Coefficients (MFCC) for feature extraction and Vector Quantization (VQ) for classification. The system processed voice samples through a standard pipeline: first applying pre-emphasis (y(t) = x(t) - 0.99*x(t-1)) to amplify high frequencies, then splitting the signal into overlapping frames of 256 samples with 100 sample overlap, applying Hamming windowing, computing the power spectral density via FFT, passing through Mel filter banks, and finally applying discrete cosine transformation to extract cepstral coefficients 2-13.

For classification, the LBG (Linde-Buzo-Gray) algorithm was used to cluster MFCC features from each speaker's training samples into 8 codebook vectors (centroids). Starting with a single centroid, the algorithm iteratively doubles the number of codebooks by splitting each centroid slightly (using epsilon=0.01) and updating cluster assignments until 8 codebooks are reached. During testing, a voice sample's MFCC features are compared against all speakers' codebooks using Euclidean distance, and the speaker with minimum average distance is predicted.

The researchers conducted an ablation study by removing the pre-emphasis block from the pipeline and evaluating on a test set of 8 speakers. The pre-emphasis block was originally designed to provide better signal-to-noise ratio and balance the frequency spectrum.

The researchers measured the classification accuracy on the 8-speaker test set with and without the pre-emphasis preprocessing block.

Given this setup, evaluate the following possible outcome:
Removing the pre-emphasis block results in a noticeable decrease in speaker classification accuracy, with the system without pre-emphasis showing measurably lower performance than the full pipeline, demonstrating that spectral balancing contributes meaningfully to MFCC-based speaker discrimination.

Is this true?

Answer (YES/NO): YES